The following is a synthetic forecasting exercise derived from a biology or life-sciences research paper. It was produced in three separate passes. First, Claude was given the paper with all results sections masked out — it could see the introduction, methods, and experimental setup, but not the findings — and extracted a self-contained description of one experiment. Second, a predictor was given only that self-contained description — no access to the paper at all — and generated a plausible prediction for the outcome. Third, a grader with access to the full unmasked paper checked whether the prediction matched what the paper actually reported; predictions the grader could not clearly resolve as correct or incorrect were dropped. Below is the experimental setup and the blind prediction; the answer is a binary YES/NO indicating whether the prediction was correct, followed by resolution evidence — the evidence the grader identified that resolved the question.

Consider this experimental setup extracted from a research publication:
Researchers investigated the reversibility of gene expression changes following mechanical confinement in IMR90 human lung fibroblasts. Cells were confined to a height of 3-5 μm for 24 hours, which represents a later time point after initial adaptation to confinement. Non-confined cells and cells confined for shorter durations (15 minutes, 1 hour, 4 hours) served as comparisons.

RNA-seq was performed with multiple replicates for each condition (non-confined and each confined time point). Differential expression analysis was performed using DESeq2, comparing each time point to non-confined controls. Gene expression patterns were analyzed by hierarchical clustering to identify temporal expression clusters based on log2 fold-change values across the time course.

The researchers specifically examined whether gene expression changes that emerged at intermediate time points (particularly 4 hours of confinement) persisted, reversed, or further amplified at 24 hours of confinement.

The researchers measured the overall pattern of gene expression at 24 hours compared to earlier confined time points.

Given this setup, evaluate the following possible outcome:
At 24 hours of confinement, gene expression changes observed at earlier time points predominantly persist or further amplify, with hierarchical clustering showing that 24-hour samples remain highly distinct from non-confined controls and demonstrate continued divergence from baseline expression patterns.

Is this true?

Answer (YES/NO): YES